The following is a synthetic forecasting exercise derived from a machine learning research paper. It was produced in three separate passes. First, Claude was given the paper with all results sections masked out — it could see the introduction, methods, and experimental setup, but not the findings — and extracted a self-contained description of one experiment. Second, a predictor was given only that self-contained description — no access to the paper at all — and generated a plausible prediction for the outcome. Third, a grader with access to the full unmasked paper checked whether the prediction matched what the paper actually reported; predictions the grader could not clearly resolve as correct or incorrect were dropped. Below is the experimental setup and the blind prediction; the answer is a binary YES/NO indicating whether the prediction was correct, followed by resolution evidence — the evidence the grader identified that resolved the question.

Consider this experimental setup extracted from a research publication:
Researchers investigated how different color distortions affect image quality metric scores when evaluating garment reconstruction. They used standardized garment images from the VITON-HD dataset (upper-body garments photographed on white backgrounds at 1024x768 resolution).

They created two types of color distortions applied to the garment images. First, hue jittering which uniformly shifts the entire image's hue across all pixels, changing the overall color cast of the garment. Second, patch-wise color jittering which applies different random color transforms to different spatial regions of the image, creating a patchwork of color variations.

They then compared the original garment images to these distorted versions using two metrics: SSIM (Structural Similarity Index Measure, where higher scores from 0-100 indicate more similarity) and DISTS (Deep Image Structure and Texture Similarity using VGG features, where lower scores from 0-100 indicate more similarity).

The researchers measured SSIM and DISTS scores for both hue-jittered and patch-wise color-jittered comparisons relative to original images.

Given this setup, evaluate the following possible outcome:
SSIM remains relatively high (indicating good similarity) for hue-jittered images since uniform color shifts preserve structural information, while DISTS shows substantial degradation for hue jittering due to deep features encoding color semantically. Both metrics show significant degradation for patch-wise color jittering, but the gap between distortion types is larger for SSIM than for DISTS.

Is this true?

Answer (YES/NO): NO